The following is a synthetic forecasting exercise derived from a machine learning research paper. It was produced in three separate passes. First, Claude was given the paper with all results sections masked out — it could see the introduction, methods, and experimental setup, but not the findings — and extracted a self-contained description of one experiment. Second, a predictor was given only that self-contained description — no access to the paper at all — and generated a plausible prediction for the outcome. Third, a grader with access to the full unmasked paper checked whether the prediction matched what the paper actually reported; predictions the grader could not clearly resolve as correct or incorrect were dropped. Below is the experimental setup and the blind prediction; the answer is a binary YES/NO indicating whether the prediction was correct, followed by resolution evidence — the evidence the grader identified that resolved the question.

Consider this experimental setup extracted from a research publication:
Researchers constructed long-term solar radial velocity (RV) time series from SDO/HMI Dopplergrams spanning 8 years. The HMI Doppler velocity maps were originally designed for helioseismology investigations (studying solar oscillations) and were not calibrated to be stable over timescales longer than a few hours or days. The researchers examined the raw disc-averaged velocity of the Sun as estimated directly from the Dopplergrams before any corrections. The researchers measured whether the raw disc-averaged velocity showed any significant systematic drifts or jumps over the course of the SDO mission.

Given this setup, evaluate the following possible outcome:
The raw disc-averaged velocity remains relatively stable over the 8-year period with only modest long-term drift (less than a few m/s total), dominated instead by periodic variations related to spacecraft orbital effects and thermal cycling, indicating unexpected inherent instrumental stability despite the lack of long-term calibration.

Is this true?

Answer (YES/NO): NO